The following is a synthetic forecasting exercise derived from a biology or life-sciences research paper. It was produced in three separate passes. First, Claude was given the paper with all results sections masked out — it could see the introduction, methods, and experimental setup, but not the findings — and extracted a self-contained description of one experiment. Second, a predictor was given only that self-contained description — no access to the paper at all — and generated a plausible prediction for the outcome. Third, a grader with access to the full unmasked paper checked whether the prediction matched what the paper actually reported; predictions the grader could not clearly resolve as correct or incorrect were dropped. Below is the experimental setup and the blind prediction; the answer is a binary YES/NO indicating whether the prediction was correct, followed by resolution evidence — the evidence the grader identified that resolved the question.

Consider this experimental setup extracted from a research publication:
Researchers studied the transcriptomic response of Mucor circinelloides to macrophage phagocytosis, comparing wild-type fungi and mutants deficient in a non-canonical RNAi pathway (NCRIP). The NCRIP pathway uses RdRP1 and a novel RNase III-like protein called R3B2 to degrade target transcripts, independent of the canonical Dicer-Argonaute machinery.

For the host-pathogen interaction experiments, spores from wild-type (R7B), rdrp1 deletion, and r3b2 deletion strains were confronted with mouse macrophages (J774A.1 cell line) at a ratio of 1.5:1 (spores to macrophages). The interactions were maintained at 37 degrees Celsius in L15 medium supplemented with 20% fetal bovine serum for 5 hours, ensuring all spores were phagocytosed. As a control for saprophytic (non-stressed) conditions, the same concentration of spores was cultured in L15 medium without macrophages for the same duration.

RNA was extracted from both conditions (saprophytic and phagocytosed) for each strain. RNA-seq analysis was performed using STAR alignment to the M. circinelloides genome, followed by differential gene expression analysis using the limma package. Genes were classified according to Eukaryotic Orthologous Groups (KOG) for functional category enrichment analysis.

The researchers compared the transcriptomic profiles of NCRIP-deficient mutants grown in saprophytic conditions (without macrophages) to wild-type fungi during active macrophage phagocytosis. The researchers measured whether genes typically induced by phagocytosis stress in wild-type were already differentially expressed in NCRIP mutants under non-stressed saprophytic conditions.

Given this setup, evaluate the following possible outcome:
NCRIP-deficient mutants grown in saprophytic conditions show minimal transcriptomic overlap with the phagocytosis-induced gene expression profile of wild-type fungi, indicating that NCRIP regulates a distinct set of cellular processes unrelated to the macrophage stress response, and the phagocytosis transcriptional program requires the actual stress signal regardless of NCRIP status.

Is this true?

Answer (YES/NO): NO